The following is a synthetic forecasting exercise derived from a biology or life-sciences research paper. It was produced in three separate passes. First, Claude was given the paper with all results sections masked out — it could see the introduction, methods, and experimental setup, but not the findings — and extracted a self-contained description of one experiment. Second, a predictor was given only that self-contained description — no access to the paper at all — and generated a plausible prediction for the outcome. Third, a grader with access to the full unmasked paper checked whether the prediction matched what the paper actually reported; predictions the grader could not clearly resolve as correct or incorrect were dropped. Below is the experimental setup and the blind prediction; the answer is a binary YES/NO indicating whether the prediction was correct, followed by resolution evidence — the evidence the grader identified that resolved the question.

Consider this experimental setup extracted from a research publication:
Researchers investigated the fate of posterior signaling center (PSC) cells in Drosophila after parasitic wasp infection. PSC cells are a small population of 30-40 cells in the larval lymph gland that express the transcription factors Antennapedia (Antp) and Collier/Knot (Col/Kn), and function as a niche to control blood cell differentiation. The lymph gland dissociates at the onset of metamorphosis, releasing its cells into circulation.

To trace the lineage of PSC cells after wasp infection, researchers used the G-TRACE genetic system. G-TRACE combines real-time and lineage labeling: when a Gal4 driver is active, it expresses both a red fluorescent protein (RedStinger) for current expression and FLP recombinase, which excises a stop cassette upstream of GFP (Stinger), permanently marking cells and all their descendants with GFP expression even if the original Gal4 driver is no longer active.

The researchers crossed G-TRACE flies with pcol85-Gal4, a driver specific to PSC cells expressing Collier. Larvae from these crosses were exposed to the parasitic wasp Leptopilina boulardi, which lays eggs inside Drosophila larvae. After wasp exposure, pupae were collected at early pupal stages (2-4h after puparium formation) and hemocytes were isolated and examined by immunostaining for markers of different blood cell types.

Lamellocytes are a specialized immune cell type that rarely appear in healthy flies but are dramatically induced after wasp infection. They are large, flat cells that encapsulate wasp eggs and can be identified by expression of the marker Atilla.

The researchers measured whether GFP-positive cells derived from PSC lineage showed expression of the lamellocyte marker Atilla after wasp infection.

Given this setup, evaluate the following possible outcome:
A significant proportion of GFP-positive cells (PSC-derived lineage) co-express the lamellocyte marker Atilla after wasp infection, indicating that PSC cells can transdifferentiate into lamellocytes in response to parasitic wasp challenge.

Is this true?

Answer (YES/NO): YES